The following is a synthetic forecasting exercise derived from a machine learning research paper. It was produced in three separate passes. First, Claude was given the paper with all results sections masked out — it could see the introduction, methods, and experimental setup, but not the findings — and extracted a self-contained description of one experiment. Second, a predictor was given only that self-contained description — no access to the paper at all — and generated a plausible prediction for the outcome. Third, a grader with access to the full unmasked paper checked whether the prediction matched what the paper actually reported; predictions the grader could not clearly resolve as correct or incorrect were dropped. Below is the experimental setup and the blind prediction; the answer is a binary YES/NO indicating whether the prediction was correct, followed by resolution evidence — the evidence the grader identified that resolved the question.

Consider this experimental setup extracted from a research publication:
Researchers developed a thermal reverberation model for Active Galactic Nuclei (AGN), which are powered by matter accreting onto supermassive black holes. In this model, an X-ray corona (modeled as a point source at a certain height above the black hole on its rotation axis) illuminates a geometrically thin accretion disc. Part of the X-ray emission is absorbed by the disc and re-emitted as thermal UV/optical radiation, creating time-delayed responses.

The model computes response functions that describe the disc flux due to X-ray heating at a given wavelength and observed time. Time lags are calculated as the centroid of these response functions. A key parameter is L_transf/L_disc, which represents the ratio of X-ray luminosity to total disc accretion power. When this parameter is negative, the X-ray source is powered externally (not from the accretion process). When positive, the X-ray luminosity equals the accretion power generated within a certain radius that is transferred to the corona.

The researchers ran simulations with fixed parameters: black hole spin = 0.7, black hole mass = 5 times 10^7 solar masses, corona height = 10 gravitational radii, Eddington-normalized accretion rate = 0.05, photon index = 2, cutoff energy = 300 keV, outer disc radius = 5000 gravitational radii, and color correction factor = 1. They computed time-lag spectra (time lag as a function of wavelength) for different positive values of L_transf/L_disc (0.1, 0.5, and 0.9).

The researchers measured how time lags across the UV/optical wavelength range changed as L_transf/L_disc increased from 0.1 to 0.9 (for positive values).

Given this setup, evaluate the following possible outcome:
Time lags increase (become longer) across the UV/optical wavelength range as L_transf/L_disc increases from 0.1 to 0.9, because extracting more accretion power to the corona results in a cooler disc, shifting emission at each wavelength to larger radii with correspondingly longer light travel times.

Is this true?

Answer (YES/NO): NO